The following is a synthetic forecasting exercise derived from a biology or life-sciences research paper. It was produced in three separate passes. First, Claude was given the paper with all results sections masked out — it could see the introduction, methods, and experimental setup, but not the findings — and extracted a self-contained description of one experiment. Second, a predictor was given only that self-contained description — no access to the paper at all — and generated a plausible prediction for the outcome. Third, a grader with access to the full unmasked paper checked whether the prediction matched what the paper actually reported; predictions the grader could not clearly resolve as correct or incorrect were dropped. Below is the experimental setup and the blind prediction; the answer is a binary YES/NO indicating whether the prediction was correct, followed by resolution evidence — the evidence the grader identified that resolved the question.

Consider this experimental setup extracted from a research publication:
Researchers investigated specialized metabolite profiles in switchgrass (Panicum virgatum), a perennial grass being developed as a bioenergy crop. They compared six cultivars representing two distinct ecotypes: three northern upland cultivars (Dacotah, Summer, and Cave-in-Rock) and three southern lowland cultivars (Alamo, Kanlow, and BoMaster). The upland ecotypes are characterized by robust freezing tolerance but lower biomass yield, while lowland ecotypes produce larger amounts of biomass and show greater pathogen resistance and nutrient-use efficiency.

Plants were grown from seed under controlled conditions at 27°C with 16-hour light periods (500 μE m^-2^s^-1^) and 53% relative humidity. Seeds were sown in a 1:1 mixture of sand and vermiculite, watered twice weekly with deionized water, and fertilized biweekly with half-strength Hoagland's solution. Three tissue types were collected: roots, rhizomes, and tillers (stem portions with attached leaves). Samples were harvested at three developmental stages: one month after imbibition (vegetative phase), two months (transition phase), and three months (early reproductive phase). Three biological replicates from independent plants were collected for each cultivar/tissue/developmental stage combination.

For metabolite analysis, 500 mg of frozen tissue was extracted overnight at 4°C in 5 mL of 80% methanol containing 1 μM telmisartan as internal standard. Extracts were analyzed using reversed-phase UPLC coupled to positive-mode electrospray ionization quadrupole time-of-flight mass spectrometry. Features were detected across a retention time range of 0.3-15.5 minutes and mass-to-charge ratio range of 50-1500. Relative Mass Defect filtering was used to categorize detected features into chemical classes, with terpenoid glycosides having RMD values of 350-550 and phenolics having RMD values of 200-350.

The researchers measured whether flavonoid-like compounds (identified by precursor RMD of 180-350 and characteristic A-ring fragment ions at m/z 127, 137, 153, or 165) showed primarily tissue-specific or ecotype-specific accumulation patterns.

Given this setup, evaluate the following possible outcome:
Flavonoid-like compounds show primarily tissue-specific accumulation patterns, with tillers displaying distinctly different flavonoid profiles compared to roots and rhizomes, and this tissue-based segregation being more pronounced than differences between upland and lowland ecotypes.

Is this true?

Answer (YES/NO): YES